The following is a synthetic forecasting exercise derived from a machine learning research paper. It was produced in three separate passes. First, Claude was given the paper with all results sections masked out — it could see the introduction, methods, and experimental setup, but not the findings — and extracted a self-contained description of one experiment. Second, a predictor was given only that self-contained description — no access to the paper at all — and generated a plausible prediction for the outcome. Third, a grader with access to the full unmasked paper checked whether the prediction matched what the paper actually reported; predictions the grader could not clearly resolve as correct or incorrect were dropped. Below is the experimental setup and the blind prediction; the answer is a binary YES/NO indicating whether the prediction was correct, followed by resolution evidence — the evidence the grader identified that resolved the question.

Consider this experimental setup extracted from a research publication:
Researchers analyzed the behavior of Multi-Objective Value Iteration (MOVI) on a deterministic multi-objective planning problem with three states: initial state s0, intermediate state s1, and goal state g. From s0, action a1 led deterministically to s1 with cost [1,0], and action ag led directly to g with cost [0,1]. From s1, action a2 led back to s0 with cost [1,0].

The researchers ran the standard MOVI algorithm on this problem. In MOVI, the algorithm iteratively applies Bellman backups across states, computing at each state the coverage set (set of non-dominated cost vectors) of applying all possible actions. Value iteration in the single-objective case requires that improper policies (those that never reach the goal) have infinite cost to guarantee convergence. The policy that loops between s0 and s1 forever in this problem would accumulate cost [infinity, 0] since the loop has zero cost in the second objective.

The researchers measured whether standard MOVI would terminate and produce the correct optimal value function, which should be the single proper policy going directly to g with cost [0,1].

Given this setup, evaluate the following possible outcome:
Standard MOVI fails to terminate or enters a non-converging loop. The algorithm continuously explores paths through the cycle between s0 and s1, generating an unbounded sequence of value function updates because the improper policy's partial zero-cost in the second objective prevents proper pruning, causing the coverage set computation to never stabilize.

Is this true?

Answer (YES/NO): YES